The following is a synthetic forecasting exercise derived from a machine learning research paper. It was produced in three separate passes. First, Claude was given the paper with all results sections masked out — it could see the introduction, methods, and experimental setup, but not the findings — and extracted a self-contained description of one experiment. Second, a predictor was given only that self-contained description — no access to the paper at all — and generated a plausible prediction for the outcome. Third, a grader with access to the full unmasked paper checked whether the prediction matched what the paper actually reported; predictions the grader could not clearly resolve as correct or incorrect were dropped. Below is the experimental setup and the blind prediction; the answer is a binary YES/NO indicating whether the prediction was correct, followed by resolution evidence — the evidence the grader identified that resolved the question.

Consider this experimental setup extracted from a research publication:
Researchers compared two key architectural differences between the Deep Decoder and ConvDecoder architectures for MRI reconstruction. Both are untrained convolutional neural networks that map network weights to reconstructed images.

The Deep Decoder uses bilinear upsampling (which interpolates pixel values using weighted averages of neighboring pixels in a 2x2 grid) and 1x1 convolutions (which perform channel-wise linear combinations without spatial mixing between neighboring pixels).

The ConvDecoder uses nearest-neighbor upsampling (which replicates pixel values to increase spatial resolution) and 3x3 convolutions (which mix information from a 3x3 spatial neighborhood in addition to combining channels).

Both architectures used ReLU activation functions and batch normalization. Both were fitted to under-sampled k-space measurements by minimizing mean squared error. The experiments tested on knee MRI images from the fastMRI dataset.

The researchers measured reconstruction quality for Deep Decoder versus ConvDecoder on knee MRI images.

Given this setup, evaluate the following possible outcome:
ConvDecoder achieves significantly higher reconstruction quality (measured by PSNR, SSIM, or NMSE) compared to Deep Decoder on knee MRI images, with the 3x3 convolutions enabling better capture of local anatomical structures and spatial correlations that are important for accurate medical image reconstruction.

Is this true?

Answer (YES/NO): YES